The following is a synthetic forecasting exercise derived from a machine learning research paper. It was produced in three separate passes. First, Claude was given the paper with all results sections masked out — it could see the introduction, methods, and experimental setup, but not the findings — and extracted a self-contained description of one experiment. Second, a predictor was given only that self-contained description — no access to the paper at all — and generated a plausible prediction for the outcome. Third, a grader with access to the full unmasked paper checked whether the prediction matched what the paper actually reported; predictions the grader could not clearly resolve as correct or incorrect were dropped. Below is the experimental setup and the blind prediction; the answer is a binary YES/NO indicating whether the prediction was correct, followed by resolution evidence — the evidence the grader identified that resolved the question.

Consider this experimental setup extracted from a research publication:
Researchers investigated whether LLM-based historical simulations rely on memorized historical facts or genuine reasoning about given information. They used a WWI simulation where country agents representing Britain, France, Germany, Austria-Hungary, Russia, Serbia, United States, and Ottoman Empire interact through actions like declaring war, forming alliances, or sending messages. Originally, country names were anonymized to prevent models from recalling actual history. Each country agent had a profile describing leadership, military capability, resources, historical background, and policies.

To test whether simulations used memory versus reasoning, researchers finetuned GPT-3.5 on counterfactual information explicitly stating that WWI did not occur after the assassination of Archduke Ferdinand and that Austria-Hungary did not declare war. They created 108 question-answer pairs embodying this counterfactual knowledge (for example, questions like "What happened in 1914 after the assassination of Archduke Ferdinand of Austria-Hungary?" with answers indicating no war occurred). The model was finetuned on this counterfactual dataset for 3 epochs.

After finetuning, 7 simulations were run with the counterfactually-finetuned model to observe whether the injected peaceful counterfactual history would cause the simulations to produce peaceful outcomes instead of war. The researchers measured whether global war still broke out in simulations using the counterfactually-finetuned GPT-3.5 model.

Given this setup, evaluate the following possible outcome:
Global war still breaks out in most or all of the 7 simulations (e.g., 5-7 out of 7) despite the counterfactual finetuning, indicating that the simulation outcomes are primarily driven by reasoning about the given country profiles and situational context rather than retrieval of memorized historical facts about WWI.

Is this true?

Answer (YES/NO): YES